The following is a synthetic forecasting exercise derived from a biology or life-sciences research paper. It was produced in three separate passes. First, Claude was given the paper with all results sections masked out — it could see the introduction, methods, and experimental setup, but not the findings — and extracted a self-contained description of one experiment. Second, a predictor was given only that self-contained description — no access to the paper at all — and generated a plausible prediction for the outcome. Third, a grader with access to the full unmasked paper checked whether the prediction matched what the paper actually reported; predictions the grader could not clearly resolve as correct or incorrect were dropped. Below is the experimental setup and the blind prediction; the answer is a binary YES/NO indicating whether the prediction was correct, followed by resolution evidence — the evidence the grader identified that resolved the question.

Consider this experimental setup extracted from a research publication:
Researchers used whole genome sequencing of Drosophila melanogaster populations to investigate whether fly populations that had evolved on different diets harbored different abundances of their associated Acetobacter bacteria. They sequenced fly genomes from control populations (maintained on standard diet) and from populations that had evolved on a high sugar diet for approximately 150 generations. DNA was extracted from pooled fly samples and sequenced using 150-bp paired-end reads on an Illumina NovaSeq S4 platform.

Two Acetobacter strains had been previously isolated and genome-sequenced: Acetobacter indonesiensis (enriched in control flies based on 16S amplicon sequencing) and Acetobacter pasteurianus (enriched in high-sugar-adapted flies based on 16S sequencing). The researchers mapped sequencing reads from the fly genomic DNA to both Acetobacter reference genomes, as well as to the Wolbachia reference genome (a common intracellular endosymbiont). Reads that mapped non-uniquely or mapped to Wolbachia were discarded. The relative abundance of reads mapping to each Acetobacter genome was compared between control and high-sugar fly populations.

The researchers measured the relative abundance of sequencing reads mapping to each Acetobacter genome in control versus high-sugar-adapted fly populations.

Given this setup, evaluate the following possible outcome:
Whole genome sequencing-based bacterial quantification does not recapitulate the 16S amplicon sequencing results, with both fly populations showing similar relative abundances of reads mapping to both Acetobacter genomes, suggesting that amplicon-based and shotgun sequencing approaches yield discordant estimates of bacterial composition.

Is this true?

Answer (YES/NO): NO